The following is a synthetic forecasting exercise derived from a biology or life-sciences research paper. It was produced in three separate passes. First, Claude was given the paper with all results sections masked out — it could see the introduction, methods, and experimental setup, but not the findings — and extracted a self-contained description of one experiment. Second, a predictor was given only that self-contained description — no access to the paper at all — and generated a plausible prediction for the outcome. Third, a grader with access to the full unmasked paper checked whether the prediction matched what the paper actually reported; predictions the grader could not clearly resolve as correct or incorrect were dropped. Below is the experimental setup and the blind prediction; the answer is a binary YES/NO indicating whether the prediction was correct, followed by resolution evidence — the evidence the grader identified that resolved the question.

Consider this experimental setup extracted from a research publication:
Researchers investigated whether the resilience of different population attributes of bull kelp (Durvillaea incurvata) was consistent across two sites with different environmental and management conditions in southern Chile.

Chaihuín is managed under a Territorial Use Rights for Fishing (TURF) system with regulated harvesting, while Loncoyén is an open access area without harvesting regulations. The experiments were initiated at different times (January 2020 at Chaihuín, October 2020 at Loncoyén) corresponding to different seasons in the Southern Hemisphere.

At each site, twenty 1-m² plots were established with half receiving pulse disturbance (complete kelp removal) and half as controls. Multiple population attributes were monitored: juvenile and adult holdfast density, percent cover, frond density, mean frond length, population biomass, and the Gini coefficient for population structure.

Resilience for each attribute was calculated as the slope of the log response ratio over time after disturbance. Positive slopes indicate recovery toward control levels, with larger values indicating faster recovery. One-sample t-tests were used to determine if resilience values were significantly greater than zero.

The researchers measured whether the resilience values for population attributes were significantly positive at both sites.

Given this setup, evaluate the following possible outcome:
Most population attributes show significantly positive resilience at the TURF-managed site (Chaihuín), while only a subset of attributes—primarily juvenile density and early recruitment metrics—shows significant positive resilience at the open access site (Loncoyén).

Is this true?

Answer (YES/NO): NO